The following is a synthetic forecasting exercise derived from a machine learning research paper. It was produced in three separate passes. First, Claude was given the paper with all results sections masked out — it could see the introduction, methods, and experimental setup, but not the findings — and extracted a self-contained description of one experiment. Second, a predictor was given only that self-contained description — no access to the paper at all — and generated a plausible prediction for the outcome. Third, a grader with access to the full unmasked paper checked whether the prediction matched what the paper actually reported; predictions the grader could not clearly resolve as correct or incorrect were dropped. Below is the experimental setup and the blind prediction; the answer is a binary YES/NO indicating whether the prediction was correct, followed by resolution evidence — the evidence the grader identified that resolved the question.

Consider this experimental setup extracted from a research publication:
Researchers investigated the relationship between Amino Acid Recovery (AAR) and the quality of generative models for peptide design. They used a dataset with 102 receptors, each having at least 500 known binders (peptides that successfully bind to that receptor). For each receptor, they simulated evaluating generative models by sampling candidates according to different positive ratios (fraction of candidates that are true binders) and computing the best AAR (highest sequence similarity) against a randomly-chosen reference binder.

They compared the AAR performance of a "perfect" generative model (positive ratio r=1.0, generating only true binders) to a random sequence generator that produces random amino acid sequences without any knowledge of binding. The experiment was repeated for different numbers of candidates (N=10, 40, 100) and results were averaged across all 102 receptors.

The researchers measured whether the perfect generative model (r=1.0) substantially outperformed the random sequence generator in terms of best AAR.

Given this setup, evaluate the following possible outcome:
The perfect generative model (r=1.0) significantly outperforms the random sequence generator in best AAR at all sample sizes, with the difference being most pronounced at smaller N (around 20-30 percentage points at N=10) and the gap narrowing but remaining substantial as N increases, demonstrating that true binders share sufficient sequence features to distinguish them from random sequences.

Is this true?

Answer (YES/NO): NO